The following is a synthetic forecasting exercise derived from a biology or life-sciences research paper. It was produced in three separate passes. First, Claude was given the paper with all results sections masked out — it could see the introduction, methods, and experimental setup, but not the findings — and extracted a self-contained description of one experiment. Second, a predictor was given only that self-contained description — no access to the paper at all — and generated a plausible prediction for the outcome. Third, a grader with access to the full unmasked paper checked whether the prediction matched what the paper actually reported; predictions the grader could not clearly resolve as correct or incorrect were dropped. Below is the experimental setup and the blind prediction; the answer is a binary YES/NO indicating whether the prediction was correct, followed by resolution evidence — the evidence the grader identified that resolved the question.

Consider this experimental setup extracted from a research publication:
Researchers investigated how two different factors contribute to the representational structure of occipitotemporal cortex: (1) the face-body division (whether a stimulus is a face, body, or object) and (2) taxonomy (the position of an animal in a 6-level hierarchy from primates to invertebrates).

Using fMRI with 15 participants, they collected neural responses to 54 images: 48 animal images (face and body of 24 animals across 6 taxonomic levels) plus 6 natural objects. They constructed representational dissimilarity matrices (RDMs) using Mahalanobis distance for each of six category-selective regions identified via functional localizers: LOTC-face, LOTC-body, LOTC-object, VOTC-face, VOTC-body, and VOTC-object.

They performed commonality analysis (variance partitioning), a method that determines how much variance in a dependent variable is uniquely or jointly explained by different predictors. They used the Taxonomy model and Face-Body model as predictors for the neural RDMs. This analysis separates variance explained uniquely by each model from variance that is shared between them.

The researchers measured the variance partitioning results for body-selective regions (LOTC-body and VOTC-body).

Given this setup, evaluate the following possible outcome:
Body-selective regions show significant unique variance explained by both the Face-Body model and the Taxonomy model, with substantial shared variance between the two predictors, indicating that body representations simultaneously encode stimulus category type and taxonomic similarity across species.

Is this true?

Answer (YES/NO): YES